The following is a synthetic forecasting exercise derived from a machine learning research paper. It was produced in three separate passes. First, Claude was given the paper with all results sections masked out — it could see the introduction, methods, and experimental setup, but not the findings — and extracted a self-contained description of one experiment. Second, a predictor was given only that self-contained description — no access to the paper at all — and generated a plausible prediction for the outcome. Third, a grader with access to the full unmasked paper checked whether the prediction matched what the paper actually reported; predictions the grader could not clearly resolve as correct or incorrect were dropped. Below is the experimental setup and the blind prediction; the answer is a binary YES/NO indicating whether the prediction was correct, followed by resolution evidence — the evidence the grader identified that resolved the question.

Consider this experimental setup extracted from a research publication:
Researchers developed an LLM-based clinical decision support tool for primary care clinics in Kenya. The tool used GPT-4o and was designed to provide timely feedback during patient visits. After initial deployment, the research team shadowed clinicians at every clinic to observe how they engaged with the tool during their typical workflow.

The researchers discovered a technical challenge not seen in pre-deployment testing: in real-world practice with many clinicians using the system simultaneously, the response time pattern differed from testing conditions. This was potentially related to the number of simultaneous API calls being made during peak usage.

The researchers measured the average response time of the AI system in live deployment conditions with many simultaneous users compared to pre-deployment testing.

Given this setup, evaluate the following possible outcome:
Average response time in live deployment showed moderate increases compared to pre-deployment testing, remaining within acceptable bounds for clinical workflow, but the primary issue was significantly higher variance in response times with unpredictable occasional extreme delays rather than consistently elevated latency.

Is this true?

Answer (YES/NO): NO